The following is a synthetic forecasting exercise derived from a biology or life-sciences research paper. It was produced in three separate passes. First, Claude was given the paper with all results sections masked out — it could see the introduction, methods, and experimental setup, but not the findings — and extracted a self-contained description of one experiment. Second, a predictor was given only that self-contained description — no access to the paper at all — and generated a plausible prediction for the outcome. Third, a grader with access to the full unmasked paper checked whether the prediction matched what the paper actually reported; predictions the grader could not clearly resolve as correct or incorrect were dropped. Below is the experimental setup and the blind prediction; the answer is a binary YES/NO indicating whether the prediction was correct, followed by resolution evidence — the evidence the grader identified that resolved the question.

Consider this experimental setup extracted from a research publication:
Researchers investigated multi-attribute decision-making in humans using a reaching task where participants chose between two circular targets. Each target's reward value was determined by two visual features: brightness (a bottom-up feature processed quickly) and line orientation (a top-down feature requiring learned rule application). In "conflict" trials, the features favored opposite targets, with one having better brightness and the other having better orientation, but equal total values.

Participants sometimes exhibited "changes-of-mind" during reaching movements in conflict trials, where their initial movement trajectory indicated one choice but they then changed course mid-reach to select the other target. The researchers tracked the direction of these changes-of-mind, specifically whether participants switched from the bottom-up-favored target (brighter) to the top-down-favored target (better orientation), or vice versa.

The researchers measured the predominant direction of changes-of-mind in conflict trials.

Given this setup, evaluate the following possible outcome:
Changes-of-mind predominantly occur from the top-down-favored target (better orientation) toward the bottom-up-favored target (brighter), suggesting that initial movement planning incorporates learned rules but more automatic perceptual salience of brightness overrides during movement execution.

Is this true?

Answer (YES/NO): NO